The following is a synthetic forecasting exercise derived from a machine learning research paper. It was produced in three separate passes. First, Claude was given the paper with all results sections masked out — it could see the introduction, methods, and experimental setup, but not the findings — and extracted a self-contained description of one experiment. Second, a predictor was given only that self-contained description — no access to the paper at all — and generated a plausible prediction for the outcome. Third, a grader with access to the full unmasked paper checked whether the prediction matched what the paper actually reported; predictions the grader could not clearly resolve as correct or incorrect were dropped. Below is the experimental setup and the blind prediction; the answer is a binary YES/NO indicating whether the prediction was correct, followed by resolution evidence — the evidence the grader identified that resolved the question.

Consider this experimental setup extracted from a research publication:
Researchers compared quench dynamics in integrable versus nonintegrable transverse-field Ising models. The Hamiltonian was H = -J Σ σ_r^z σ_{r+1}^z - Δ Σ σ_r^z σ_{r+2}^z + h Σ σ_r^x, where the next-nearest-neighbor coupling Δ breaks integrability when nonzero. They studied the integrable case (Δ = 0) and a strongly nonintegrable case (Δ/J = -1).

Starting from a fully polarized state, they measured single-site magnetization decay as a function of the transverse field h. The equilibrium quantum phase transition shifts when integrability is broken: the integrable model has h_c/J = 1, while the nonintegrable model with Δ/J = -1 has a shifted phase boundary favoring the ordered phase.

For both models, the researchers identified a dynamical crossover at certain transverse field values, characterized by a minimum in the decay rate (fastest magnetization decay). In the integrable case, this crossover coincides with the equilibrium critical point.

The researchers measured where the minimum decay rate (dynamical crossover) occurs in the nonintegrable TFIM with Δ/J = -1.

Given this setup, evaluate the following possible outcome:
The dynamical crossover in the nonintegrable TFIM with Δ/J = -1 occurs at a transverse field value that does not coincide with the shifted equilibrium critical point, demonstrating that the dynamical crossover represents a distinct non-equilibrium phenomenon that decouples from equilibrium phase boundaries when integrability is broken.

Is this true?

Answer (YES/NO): YES